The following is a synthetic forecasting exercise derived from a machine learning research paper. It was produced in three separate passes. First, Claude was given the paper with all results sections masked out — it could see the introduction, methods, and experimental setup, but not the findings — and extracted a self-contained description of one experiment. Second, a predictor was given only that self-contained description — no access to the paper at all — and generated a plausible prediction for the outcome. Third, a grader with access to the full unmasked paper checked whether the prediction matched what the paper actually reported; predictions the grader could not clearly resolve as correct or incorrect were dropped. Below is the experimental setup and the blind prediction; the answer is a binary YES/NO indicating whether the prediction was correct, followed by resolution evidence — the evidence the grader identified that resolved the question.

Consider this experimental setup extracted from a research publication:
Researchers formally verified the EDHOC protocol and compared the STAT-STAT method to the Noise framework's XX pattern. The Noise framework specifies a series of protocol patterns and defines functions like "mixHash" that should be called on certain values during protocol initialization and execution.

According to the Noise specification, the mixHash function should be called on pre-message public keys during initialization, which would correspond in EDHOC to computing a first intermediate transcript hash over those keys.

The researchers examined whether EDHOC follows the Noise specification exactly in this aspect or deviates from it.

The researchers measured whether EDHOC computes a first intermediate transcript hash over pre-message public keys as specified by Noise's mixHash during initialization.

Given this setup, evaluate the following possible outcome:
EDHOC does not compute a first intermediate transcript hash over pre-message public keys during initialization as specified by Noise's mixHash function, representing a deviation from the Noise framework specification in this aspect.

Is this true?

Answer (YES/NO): YES